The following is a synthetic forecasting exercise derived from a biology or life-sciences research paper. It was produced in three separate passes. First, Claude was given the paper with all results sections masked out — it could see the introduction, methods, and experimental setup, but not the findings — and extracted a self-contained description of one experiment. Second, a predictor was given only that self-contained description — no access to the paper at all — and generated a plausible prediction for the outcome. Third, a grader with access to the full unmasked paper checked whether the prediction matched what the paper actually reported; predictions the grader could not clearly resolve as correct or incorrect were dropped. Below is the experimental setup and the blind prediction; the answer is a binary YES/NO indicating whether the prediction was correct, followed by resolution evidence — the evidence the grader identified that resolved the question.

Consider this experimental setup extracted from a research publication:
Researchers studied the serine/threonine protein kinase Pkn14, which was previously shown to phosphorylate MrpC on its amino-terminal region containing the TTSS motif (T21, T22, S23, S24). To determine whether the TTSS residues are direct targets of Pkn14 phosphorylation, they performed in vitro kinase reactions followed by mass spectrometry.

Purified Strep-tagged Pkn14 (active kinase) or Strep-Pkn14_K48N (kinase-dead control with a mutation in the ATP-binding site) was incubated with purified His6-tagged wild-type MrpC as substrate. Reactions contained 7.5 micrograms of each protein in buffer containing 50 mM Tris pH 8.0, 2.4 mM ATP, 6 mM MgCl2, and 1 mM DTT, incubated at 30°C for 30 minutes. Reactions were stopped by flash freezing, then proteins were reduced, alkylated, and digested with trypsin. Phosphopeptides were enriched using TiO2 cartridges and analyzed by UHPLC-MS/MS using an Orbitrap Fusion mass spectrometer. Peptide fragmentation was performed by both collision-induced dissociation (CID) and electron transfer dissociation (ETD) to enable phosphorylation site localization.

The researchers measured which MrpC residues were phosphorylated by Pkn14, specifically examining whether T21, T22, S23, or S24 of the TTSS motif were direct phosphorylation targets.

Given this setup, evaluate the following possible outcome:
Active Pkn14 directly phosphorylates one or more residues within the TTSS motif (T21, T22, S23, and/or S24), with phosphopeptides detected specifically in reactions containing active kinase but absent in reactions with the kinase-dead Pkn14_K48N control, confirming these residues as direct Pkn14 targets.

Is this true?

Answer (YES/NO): NO